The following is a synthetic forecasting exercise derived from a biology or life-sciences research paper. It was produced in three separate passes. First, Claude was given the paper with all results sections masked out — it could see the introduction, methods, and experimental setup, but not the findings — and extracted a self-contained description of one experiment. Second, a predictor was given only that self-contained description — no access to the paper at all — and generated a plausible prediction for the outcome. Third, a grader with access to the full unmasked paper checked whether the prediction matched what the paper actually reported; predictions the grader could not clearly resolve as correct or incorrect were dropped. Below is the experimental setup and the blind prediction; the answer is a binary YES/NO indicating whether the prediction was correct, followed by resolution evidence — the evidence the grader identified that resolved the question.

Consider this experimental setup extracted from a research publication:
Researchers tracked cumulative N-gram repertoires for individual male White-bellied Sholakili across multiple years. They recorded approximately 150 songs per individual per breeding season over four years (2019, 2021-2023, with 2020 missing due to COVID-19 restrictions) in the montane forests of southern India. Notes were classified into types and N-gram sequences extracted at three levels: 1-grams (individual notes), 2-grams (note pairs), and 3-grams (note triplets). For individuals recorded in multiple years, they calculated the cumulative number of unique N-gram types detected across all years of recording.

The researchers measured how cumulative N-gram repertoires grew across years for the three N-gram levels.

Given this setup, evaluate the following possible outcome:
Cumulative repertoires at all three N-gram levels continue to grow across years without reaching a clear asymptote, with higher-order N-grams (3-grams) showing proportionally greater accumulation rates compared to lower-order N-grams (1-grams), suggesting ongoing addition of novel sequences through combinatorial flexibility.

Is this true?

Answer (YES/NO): NO